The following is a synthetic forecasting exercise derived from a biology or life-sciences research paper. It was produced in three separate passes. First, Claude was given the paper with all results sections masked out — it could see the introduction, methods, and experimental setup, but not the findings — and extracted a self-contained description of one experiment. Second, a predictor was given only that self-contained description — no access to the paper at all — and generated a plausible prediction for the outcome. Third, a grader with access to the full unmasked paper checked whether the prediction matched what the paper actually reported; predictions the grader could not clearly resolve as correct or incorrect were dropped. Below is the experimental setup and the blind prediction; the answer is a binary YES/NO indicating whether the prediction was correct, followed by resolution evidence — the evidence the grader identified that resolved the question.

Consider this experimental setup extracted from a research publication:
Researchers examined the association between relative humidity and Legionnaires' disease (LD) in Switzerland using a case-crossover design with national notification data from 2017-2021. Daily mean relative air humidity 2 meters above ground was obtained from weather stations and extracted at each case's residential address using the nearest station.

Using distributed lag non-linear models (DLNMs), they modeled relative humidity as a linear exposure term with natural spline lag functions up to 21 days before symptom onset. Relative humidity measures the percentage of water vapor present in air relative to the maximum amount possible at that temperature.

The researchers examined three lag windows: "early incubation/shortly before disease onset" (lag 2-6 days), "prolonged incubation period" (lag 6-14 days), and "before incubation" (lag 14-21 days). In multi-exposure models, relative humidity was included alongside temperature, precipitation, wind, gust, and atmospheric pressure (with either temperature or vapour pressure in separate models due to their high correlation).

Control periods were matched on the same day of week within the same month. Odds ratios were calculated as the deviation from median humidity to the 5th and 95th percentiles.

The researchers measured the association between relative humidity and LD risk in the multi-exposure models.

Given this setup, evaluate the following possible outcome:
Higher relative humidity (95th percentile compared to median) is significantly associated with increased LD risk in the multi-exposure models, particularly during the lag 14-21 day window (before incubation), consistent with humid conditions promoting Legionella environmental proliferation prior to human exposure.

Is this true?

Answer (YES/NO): NO